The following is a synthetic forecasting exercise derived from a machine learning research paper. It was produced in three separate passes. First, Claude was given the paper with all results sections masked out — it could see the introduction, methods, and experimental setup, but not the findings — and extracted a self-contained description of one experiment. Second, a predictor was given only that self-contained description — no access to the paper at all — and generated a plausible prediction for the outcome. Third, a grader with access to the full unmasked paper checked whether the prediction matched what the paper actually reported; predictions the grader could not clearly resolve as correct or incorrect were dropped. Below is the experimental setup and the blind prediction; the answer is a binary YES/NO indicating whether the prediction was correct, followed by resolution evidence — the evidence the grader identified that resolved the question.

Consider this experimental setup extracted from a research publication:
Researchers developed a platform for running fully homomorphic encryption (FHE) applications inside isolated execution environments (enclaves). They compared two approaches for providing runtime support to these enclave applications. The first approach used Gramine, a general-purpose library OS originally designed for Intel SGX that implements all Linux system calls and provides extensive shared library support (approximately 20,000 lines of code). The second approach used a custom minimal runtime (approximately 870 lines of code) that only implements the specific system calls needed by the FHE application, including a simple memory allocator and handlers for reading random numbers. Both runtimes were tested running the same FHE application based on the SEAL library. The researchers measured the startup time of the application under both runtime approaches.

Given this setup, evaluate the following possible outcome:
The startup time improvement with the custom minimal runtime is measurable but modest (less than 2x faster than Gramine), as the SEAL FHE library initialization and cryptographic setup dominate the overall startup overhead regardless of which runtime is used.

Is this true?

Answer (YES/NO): NO